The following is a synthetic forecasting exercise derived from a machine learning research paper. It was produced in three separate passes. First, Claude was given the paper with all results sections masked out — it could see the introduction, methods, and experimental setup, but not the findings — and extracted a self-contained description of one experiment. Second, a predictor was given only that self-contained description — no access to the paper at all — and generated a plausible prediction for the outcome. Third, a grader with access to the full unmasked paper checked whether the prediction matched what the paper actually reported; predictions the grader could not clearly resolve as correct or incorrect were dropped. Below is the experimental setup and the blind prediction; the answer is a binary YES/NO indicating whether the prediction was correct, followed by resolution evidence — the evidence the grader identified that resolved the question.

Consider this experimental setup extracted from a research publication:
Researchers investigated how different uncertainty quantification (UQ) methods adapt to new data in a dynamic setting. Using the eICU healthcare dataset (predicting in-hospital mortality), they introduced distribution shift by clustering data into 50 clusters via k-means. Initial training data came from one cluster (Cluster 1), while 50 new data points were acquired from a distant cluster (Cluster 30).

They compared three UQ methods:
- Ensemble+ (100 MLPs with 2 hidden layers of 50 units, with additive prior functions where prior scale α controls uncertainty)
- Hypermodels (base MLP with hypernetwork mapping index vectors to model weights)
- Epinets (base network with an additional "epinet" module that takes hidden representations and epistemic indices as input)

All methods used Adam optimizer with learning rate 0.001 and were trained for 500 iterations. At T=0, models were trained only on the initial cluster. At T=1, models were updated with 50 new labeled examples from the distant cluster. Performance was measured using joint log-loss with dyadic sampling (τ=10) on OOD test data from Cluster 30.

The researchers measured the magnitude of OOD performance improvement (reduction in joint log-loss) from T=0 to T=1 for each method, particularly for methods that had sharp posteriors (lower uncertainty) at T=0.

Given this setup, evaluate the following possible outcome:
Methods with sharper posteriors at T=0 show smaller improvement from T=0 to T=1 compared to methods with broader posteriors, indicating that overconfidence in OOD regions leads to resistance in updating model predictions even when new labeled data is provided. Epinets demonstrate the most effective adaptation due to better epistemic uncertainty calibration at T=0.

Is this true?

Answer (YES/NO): NO